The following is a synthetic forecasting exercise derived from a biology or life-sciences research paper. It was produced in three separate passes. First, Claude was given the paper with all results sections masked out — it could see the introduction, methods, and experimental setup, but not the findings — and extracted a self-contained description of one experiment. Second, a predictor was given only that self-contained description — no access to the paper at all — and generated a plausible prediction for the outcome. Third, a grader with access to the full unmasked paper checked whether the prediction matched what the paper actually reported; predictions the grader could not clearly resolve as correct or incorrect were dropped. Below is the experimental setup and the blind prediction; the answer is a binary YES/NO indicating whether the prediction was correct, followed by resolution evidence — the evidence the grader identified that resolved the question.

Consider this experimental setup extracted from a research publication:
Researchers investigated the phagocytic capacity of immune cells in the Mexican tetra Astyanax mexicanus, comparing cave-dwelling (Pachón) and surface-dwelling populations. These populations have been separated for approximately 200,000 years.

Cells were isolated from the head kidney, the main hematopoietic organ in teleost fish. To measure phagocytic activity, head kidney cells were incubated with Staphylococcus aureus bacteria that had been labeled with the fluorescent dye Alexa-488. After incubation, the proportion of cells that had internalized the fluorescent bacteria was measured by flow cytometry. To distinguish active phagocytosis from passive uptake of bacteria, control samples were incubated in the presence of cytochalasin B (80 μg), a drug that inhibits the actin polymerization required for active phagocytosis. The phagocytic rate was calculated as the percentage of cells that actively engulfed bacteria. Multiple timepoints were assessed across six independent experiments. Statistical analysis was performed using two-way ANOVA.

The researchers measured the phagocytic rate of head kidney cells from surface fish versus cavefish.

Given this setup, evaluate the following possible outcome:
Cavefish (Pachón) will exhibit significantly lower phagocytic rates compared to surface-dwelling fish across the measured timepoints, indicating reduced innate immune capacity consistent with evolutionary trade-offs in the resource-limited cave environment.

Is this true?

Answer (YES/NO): YES